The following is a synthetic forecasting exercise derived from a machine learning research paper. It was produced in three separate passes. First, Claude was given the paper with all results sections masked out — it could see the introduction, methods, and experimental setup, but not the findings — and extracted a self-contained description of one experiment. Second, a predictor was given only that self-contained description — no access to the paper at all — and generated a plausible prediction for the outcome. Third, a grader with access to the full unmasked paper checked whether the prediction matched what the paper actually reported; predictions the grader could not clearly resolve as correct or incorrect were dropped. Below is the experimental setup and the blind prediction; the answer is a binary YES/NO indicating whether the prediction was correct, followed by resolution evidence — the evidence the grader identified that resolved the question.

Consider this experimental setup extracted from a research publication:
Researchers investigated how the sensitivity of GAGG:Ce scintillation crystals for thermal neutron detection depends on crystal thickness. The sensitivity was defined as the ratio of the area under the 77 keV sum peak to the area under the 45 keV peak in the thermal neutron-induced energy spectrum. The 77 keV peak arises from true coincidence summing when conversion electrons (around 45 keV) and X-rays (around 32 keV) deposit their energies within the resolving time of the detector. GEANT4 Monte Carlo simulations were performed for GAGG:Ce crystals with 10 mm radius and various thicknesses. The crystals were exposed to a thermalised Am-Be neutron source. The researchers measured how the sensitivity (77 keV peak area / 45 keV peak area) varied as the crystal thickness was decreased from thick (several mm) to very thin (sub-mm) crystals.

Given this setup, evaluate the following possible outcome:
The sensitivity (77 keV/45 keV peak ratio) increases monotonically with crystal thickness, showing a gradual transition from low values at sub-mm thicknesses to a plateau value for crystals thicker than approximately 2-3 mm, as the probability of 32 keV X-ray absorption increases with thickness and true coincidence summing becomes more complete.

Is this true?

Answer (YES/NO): NO